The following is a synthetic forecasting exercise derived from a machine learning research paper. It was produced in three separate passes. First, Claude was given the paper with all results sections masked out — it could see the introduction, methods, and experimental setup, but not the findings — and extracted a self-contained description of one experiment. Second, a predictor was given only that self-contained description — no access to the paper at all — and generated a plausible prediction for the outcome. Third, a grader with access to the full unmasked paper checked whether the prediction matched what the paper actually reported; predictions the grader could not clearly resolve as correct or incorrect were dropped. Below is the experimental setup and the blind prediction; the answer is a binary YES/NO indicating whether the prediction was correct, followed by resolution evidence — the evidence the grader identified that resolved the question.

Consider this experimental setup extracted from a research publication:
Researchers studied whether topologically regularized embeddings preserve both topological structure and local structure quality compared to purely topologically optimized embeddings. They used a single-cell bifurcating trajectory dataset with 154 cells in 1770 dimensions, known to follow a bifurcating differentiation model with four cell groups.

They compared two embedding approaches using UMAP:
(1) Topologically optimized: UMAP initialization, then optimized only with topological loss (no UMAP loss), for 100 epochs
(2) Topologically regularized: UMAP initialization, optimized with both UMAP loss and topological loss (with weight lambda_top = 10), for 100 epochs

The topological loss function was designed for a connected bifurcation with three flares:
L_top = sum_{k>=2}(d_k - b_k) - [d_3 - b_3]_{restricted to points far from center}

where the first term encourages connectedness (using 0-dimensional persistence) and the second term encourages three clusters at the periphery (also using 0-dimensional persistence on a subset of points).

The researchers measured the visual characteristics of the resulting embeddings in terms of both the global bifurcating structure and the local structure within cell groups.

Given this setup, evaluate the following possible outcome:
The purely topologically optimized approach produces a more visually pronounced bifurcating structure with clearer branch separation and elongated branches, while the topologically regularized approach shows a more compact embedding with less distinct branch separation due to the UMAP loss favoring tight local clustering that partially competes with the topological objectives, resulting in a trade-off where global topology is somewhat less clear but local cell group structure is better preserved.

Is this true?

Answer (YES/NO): NO